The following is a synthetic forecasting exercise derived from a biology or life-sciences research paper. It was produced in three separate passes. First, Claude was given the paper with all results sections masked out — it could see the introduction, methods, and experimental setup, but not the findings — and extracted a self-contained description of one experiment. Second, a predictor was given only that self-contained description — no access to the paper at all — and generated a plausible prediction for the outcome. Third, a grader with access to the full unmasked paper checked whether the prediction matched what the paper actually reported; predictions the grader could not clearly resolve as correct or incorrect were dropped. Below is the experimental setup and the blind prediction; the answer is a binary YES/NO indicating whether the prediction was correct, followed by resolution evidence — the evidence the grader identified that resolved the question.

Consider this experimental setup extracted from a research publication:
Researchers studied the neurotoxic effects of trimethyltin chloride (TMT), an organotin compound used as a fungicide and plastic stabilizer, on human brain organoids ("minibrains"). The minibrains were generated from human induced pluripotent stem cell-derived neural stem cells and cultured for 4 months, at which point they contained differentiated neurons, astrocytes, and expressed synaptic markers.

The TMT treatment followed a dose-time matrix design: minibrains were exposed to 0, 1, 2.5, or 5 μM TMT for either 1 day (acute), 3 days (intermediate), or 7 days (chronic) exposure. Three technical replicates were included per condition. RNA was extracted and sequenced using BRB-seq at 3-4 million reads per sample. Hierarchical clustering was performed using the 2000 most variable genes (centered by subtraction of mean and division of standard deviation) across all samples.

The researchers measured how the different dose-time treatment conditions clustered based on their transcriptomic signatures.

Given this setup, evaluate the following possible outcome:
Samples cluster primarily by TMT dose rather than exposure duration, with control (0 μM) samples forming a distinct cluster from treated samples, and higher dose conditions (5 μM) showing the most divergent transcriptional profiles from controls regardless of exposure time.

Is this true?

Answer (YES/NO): NO